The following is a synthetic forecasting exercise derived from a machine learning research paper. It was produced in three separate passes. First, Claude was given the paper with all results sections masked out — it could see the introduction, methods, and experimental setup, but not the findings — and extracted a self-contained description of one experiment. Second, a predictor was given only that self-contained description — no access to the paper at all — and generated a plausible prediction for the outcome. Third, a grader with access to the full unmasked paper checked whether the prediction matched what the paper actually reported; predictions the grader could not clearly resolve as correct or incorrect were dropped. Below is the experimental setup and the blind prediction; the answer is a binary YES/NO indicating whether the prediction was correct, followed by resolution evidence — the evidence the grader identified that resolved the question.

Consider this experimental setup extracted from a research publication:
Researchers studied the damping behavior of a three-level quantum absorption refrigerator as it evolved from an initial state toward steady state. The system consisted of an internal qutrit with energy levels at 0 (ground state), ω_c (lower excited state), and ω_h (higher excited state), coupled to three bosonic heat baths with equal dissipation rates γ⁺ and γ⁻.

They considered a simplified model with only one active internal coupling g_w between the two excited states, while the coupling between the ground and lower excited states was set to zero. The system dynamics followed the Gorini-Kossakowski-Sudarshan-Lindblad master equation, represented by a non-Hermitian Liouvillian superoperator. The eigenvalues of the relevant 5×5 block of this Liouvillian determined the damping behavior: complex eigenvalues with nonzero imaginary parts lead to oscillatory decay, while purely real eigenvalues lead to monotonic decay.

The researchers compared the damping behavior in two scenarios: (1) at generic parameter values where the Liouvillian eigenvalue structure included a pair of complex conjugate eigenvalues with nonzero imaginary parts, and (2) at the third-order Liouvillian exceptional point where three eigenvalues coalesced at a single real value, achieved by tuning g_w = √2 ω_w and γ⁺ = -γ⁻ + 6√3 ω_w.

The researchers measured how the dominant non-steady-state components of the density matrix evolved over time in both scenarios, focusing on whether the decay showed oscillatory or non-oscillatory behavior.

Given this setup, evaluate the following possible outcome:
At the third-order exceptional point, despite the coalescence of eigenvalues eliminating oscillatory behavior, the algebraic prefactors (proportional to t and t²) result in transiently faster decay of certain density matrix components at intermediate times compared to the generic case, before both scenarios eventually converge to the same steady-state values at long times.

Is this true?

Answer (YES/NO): NO